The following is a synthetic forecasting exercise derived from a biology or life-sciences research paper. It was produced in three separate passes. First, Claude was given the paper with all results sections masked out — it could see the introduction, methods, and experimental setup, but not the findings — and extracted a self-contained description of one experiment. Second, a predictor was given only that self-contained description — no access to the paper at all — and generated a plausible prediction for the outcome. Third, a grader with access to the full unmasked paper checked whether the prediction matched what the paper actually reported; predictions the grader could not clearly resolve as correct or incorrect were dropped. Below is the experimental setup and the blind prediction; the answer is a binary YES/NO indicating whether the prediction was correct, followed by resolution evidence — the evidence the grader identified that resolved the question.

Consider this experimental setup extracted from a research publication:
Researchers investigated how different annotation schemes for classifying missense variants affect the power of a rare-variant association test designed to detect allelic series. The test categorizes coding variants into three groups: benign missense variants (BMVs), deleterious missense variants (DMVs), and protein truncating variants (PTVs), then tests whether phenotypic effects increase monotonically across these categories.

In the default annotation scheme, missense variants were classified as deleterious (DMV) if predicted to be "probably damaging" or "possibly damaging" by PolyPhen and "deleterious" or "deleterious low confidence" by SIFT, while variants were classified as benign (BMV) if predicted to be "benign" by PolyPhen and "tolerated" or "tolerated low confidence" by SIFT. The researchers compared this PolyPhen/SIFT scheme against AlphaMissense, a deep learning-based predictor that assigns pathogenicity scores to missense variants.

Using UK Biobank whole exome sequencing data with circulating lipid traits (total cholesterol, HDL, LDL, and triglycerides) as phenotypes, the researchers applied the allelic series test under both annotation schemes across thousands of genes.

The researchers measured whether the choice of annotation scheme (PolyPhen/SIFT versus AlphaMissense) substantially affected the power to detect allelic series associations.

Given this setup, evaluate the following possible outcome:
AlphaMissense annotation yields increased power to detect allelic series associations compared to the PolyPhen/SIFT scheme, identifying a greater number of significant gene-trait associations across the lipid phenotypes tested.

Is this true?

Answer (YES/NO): NO